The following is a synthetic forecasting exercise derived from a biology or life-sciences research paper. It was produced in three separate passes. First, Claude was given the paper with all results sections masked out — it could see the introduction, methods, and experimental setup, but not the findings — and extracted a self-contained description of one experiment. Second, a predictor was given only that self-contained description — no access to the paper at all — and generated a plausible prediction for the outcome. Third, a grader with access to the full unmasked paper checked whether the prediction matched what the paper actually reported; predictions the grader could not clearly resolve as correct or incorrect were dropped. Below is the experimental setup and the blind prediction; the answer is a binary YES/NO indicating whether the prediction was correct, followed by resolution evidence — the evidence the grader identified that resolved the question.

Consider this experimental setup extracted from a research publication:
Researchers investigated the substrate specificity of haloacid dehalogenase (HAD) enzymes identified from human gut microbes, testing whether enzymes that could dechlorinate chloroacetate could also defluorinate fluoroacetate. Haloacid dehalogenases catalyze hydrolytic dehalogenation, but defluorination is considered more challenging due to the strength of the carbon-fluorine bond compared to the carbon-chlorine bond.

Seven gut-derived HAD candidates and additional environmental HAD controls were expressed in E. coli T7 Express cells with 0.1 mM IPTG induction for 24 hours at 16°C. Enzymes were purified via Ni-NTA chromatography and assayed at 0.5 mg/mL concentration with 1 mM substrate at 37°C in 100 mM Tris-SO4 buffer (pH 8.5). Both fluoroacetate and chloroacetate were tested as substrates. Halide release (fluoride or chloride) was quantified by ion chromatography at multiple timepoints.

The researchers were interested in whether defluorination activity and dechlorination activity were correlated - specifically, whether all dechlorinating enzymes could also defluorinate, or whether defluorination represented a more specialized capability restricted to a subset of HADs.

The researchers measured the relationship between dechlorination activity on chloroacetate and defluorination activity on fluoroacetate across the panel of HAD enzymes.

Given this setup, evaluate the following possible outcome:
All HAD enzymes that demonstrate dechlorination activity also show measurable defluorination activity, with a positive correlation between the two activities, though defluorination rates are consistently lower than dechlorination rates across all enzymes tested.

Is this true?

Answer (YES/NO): NO